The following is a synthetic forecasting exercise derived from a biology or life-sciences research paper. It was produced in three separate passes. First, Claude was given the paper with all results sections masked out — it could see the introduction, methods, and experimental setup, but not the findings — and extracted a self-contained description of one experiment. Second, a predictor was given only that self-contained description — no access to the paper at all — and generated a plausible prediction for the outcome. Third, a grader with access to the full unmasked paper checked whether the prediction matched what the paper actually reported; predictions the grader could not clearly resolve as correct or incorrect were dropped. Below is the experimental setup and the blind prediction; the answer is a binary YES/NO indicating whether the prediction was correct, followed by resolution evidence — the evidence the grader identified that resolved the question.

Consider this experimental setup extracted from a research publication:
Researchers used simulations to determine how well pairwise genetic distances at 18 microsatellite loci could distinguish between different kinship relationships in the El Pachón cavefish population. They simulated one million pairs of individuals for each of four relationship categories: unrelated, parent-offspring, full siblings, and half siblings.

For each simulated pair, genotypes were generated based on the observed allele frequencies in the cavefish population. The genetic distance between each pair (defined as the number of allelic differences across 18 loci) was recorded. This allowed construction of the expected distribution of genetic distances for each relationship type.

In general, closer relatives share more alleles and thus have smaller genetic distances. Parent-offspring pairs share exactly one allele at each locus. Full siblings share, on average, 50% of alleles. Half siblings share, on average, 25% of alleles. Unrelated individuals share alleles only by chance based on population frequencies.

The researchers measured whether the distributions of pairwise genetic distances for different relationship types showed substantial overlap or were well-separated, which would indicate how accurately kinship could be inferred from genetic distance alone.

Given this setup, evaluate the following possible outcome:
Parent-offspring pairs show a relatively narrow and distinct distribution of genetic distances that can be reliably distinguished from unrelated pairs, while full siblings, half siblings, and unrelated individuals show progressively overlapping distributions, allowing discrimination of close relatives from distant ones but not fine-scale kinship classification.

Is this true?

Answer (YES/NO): NO